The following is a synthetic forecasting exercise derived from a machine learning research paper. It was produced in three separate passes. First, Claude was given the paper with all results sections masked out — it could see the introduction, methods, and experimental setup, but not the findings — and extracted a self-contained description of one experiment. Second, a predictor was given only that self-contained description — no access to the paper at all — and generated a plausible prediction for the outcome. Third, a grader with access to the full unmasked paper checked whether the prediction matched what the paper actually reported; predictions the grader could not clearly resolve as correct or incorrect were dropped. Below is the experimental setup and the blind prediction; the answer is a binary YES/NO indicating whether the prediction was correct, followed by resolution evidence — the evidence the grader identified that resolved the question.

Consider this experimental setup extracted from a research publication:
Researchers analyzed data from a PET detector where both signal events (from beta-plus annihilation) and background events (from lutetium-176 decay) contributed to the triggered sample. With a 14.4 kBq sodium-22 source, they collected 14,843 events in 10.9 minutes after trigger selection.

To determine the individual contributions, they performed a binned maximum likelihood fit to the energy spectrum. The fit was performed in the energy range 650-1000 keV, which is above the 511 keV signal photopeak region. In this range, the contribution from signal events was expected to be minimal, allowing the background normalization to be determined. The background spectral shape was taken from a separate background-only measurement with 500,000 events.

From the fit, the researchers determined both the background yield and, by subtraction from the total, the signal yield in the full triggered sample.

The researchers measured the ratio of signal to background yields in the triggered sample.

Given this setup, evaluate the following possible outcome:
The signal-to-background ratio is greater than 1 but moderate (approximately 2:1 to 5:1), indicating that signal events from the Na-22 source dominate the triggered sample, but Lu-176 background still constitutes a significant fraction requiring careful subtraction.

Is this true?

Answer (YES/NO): NO